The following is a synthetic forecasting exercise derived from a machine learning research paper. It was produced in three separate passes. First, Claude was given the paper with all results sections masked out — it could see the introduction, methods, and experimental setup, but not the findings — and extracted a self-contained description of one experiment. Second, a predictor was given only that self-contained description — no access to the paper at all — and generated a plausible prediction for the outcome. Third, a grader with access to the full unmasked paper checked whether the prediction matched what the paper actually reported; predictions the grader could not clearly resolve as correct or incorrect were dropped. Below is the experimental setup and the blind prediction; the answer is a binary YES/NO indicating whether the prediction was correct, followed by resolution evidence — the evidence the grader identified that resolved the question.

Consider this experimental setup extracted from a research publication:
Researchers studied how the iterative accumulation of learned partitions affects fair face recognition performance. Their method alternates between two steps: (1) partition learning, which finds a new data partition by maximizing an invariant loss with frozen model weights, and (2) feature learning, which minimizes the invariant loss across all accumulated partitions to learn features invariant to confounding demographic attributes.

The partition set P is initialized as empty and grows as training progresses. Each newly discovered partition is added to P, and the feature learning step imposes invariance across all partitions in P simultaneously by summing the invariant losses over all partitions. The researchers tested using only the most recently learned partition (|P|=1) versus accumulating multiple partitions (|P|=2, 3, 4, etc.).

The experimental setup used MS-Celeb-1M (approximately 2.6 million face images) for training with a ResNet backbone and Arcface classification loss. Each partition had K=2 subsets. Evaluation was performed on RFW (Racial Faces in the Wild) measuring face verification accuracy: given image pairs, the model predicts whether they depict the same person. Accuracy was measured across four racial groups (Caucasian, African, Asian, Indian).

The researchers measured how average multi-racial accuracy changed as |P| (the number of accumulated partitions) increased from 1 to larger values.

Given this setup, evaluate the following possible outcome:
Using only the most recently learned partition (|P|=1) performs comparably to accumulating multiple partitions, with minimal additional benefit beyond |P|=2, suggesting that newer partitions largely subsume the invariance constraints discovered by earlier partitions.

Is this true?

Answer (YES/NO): NO